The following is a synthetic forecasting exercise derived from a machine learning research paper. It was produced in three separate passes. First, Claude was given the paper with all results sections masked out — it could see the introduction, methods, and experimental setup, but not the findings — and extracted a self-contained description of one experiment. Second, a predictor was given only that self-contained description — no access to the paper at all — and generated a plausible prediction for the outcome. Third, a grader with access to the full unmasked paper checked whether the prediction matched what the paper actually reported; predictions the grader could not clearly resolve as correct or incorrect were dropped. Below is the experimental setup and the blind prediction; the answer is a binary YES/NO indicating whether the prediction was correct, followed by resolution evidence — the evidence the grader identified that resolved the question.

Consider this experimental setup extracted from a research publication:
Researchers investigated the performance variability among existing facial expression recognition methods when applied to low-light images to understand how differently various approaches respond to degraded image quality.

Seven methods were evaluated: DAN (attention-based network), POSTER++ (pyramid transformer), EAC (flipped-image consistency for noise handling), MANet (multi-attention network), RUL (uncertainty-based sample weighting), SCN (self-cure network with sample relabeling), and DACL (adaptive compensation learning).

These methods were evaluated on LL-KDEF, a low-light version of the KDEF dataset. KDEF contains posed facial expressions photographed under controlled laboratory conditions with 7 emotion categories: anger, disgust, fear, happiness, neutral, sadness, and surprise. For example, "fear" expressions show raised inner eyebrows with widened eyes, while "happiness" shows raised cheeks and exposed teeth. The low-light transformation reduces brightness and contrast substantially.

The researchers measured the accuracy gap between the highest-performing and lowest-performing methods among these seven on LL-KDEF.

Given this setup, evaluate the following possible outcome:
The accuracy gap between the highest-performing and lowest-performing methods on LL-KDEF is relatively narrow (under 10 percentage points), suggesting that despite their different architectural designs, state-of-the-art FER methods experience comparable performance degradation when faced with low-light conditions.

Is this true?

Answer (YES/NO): NO